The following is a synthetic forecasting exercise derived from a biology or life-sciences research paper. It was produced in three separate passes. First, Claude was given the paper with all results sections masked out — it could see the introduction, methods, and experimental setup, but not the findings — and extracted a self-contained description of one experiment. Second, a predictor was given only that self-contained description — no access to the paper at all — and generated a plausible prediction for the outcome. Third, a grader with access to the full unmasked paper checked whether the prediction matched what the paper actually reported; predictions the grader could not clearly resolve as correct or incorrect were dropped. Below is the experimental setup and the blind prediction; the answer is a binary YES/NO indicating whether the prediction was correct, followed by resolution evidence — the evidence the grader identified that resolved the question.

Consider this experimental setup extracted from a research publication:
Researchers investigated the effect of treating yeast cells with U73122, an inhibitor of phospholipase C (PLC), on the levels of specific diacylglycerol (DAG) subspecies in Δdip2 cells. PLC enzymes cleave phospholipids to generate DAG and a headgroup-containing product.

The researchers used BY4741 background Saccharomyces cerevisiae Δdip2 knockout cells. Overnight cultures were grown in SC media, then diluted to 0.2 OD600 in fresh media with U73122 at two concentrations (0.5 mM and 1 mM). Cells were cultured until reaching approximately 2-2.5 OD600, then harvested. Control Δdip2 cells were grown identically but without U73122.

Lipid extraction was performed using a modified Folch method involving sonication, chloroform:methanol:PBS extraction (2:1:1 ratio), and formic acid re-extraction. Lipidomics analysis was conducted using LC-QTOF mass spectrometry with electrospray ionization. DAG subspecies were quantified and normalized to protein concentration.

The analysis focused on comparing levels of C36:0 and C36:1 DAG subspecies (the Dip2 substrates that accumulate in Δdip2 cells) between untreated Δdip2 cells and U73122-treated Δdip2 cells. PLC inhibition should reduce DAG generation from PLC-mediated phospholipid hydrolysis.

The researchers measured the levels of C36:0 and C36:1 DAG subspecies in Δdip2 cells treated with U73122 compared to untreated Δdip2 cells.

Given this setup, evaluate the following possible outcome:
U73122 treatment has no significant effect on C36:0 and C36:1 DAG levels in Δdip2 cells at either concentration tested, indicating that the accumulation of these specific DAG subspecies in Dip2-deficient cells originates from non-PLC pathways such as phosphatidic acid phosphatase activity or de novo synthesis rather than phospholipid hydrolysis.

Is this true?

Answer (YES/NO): NO